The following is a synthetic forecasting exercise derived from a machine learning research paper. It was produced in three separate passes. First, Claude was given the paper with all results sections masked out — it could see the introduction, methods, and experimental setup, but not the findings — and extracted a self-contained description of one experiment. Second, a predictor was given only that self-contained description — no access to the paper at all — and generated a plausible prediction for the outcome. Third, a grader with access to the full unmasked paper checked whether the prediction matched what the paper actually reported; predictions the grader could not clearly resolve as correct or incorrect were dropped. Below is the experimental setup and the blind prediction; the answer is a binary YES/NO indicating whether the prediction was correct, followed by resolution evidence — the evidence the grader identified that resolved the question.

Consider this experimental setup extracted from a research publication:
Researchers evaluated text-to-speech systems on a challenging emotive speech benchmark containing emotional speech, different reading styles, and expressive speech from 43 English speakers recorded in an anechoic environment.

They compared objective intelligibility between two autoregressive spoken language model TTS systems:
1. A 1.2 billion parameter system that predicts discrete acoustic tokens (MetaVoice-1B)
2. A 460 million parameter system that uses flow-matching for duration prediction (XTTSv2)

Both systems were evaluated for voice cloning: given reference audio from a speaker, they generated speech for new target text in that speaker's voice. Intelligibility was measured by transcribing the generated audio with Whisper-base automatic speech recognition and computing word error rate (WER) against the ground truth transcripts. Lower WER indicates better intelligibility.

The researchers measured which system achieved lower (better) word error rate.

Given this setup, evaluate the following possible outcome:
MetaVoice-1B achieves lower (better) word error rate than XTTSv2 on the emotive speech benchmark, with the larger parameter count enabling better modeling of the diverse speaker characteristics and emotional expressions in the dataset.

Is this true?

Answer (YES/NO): NO